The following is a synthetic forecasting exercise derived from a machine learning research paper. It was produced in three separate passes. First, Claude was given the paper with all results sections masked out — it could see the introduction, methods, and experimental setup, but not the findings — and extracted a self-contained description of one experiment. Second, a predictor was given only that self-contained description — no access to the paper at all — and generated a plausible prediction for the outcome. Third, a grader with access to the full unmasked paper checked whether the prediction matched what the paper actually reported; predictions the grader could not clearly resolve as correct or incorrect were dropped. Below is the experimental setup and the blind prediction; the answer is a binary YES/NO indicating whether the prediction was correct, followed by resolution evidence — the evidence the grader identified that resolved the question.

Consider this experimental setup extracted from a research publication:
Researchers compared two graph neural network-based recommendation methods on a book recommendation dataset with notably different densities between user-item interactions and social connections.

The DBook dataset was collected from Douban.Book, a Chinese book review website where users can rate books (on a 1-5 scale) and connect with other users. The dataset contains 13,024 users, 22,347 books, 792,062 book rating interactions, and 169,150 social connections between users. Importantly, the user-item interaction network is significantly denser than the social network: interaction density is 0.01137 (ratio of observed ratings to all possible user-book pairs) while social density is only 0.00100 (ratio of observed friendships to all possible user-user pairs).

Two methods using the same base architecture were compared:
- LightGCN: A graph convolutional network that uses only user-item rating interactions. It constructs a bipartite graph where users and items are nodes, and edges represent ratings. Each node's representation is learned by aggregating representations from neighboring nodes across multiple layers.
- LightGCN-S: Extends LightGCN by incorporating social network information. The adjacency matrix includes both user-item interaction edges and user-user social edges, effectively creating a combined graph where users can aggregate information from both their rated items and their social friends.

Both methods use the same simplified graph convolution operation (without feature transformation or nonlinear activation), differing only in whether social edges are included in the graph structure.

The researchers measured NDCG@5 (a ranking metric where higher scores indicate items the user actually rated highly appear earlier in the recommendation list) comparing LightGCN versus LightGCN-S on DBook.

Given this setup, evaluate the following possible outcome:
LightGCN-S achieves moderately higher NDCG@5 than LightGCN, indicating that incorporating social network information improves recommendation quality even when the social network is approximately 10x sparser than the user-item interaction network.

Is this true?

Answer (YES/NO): YES